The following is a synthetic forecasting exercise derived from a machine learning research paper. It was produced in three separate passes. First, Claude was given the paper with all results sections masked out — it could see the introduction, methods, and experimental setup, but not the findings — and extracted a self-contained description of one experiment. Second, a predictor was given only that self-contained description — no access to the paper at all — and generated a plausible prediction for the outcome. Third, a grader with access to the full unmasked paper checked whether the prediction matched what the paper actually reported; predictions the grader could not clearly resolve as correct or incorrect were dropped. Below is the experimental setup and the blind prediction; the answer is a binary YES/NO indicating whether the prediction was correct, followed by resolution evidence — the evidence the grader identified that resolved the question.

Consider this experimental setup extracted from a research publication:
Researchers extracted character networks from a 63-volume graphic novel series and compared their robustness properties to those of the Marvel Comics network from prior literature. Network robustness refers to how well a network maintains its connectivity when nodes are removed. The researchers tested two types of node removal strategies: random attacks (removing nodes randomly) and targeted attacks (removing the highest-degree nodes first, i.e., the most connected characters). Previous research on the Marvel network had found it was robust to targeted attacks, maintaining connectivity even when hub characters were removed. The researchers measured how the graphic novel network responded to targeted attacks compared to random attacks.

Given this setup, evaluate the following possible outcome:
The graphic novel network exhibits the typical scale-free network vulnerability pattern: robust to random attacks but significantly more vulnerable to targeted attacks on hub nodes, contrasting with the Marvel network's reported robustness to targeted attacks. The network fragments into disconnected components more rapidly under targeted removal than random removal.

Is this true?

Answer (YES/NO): YES